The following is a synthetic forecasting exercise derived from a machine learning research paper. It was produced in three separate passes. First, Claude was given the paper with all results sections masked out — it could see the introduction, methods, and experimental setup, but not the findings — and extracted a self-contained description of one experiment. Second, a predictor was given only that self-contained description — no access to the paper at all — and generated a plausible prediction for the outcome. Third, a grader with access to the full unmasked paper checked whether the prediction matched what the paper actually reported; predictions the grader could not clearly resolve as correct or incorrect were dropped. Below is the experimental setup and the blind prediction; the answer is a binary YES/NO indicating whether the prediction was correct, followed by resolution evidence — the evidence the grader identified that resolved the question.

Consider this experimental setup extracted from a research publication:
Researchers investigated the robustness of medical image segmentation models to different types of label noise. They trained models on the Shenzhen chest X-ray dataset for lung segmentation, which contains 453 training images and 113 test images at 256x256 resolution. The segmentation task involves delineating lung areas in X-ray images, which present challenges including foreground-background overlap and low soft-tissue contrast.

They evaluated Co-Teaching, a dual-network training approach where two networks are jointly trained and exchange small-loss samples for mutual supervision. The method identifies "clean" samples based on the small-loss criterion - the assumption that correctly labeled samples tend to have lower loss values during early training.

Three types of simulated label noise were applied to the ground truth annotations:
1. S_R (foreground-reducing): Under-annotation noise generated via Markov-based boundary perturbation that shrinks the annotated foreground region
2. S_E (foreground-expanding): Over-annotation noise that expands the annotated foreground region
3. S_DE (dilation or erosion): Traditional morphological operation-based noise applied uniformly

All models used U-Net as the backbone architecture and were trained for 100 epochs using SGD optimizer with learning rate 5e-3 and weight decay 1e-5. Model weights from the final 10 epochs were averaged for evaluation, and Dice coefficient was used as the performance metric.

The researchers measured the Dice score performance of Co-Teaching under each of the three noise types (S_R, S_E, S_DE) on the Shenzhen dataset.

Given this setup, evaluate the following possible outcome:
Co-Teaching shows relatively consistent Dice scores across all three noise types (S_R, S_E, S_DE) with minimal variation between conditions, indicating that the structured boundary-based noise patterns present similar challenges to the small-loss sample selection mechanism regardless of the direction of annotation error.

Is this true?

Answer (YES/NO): NO